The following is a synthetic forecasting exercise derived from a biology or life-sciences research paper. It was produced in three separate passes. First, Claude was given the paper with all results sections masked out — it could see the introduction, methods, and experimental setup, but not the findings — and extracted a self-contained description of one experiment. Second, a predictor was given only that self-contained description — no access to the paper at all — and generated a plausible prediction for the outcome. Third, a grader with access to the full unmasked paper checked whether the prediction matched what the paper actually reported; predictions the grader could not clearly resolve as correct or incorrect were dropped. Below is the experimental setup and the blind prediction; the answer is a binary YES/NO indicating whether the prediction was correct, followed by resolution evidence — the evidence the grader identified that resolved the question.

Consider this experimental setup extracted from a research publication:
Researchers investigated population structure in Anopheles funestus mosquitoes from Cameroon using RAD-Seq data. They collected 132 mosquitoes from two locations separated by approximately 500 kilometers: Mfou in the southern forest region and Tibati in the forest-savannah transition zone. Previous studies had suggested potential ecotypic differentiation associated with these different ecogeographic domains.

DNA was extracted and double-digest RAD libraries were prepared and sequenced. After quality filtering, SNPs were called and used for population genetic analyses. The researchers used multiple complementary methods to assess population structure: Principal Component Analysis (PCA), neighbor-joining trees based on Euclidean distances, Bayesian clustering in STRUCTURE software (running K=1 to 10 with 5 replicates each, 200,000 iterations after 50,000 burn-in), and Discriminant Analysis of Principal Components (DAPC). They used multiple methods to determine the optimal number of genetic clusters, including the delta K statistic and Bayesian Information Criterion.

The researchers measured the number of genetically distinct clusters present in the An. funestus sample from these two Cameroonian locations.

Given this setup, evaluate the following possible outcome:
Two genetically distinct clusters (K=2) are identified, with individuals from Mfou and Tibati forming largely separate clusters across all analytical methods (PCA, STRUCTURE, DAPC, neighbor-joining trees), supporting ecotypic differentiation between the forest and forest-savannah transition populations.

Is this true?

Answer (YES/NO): NO